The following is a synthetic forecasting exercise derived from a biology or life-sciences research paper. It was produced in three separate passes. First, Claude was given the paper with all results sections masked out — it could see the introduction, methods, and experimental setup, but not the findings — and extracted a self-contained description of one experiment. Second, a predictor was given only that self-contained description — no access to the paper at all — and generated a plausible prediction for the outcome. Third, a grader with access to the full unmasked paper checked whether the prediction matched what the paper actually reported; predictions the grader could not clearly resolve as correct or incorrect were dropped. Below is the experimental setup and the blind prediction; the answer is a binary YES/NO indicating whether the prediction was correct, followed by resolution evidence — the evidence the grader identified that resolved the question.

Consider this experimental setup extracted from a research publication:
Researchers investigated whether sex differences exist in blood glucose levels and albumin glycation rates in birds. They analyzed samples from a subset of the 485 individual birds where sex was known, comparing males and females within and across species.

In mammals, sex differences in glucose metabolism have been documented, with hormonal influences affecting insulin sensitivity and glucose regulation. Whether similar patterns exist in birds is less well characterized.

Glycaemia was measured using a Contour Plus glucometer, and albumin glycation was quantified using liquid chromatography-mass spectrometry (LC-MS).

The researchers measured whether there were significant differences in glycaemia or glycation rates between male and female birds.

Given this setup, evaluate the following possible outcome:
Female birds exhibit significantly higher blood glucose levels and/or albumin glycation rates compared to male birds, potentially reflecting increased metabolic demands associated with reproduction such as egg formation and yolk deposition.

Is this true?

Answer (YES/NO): NO